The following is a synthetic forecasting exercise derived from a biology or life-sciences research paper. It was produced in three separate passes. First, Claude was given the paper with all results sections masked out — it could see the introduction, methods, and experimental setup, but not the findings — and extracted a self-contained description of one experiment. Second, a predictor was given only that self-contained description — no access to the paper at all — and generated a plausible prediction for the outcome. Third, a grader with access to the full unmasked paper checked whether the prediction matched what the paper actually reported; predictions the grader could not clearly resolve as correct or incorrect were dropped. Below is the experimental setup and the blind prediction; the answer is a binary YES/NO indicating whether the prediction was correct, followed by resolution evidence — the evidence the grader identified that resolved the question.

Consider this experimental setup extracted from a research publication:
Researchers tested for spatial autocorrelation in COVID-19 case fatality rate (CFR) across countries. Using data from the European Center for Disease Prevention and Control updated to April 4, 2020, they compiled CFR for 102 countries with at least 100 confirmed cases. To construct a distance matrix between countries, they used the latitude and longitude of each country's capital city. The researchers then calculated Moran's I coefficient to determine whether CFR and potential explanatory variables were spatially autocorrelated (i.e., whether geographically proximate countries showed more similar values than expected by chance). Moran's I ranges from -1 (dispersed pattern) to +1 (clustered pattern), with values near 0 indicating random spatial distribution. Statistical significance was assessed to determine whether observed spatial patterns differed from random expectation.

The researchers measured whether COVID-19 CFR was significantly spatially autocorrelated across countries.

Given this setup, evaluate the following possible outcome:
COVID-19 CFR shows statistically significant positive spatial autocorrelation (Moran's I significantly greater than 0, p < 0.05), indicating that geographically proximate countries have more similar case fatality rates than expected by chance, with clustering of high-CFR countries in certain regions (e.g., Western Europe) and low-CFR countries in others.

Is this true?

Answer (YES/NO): YES